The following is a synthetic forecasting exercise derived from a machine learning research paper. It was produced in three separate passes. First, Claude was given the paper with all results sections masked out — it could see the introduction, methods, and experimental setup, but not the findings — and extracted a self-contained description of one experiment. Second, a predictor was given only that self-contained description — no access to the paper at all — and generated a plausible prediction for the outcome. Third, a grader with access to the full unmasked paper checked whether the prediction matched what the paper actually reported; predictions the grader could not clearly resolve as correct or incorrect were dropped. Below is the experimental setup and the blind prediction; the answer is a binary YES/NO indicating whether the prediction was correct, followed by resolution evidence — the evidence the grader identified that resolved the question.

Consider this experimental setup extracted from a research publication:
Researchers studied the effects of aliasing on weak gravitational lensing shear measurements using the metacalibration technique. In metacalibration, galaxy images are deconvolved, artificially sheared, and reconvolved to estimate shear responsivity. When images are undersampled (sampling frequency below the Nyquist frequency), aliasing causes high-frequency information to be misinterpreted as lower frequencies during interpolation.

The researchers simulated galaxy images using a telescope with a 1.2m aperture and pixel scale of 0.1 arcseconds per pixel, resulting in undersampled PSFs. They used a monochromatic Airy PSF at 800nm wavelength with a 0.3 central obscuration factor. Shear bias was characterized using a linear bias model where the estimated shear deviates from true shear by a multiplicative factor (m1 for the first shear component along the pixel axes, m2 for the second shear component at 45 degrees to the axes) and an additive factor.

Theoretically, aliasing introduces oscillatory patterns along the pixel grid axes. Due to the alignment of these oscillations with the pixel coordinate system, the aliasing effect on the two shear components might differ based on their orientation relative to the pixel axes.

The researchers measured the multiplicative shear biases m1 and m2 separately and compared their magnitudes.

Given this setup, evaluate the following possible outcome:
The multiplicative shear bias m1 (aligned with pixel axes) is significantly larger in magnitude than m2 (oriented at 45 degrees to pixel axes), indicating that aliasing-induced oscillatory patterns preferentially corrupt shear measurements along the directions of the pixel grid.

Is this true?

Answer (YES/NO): YES